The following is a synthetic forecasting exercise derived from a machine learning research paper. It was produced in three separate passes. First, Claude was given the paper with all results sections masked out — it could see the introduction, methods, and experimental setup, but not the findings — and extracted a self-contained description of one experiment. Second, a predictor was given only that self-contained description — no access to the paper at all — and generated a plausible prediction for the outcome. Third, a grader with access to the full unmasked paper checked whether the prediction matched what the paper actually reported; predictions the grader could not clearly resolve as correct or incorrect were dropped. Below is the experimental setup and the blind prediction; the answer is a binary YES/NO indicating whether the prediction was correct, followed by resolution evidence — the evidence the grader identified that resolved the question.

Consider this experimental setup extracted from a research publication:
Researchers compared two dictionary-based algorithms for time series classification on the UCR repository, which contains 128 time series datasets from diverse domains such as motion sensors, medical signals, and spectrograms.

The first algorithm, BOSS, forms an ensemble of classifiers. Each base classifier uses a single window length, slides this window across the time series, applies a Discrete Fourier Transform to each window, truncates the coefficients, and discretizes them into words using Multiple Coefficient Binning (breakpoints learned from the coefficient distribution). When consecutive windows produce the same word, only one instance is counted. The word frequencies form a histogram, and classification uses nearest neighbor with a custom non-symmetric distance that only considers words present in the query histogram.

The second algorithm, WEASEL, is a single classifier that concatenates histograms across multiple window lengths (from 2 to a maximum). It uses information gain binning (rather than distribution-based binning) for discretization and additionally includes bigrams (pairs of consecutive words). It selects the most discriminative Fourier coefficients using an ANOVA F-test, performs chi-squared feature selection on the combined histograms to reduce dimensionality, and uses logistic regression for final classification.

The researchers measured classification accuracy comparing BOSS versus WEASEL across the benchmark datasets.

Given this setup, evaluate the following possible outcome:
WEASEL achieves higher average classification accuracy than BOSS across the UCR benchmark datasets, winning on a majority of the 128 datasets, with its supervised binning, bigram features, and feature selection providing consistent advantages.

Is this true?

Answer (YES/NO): NO